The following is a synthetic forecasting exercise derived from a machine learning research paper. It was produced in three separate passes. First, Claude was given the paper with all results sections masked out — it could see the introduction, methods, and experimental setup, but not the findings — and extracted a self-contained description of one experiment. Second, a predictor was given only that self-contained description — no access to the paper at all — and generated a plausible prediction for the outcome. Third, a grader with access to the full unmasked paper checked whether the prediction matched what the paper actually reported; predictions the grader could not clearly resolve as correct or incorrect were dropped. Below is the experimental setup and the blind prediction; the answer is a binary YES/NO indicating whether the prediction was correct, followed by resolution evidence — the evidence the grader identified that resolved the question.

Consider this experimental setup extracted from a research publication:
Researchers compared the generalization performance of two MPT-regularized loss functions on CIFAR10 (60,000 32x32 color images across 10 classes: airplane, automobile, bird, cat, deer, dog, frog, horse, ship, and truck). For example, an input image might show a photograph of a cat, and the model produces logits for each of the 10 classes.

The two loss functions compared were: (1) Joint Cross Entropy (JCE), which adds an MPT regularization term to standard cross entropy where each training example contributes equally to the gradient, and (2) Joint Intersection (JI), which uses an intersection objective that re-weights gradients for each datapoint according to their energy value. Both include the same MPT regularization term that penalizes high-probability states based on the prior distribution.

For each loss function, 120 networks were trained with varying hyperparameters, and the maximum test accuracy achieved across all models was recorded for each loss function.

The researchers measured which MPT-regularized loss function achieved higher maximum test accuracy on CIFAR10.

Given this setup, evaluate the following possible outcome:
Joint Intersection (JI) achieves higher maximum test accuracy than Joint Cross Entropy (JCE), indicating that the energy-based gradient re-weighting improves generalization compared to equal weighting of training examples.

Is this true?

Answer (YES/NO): YES